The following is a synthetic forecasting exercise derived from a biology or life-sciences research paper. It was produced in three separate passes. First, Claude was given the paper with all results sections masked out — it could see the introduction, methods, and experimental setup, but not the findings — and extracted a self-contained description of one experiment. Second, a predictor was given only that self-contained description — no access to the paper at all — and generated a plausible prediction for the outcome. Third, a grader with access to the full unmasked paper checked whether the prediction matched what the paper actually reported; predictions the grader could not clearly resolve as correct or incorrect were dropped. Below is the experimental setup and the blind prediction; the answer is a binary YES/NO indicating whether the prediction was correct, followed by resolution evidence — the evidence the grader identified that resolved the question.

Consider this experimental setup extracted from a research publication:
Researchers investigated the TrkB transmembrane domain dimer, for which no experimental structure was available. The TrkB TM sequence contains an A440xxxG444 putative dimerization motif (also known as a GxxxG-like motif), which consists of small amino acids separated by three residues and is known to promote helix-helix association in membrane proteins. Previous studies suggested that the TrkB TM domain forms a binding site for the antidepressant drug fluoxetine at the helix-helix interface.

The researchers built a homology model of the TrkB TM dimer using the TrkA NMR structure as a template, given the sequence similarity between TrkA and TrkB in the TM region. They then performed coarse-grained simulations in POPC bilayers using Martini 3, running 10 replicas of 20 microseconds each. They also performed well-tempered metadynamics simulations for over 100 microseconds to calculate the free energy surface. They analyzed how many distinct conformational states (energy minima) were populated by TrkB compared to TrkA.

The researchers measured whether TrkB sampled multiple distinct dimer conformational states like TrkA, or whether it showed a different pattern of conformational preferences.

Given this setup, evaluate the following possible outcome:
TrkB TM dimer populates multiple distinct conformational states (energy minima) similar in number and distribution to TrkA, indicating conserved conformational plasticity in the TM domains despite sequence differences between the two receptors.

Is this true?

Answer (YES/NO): NO